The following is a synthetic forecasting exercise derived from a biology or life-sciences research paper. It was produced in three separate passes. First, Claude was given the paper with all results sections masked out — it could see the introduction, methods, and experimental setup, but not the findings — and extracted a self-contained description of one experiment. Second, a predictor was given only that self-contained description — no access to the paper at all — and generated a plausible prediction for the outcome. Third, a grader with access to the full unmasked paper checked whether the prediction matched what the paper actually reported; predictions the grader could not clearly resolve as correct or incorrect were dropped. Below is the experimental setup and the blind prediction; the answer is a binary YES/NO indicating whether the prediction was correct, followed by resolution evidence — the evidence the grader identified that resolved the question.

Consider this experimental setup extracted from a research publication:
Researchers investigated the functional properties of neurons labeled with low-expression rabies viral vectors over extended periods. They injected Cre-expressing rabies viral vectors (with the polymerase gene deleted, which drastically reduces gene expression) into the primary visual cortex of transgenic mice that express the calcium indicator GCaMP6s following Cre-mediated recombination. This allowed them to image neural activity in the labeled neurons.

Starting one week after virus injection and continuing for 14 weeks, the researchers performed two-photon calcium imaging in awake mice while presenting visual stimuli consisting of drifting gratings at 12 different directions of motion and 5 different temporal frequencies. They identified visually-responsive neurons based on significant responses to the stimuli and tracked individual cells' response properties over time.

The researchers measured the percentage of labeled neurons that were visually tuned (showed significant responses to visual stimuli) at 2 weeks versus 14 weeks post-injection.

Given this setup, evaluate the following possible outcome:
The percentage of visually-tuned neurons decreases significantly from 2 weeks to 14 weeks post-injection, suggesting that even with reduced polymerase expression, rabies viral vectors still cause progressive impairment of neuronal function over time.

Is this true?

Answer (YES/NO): NO